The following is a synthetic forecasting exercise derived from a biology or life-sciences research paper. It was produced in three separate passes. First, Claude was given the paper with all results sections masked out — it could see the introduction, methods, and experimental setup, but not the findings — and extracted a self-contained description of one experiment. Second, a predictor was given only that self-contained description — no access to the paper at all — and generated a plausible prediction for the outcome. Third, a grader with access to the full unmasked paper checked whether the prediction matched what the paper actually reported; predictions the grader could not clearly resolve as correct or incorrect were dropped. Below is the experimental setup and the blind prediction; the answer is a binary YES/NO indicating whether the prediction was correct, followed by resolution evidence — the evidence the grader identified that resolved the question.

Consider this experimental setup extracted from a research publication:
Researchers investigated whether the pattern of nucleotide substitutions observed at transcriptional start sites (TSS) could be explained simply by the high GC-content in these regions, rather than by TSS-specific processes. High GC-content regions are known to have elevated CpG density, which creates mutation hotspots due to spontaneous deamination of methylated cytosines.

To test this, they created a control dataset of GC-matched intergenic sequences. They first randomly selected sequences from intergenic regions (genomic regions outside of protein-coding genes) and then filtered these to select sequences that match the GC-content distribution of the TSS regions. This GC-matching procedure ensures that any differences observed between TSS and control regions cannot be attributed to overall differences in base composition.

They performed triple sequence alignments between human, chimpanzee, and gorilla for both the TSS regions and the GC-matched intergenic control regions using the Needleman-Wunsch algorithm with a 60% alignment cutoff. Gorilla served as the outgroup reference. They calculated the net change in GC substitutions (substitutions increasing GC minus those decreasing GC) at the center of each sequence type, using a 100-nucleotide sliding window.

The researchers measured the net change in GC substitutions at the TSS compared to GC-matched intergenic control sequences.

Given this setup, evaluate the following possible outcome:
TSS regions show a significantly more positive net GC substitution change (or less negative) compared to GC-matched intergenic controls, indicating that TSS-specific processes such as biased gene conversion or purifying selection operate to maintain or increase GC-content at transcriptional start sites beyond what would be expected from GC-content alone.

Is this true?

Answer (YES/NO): NO